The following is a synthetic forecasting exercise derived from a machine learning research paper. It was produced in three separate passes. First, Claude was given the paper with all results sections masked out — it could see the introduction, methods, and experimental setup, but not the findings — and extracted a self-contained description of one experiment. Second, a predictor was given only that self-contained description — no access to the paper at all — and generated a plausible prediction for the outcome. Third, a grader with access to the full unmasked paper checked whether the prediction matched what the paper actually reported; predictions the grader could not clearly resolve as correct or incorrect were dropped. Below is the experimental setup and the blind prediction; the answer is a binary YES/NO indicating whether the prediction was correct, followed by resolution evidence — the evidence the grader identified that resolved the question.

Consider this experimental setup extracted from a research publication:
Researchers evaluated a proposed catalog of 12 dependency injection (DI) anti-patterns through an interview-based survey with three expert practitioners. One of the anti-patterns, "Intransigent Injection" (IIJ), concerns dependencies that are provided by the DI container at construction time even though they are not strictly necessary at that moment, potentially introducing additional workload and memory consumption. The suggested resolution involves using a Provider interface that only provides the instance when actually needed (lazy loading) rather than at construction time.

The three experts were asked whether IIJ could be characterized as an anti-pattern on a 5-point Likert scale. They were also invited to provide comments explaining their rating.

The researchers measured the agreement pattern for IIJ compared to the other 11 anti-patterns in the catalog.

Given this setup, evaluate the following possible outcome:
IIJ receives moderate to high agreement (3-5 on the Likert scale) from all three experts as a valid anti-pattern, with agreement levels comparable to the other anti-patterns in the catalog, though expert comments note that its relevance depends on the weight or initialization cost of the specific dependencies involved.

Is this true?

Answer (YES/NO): NO